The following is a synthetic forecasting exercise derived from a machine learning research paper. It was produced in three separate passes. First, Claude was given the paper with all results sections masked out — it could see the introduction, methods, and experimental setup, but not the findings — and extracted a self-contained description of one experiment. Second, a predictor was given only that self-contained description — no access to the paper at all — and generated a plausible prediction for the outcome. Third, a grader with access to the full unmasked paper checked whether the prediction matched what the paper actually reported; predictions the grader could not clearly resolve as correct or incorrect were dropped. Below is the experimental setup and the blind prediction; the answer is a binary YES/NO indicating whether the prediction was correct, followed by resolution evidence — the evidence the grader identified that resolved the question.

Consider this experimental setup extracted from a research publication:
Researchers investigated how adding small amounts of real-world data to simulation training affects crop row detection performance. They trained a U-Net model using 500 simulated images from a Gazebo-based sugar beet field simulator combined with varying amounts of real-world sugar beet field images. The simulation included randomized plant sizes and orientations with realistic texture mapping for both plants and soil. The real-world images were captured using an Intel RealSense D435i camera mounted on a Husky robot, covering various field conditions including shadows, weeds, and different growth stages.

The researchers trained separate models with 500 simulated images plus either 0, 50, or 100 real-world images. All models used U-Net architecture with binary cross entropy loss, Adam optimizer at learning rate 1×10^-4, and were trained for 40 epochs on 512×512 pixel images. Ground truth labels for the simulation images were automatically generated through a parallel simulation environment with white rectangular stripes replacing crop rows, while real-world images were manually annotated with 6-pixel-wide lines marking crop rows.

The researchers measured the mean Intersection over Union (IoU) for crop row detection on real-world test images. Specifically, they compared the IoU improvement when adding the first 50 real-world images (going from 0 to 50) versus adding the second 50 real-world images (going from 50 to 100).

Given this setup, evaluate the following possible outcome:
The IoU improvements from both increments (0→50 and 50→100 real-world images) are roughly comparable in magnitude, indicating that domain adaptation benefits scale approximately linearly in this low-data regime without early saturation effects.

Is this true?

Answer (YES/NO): NO